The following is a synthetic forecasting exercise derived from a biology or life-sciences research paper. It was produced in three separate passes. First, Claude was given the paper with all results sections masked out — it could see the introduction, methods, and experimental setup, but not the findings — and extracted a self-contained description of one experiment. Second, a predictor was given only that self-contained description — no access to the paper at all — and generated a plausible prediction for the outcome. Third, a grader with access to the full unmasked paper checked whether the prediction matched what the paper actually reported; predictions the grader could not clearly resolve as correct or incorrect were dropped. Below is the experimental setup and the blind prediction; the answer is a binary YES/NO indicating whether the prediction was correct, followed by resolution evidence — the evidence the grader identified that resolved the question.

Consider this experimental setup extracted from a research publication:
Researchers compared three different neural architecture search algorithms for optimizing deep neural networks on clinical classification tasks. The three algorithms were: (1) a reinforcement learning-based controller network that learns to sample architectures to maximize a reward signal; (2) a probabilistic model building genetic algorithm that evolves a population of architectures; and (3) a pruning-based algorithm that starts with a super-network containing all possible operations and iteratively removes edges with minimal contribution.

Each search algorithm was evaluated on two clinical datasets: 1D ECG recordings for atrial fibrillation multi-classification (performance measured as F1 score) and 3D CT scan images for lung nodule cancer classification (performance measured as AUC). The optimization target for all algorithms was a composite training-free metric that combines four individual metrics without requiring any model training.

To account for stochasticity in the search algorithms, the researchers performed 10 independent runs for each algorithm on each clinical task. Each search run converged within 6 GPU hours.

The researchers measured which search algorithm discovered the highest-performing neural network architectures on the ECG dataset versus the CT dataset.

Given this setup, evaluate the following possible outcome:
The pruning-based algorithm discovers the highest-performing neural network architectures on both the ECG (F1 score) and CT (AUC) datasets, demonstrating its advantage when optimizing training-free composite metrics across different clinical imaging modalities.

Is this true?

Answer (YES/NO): NO